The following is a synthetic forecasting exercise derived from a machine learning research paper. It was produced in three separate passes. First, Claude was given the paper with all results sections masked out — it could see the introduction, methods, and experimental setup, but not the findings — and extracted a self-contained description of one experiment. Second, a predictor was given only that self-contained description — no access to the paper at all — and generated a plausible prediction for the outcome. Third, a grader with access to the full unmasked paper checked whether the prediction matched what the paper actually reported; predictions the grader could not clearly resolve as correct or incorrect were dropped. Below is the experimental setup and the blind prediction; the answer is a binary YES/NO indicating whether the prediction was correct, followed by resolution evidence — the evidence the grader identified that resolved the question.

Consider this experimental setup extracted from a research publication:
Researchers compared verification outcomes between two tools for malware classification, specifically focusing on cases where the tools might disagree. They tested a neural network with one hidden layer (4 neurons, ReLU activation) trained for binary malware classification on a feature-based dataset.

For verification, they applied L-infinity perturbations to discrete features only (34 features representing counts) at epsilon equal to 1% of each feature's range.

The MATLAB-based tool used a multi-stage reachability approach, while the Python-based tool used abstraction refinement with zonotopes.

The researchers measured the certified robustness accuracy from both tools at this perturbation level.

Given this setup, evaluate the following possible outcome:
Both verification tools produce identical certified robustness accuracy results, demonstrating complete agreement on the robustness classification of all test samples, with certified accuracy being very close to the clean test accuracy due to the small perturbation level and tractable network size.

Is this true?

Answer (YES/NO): NO